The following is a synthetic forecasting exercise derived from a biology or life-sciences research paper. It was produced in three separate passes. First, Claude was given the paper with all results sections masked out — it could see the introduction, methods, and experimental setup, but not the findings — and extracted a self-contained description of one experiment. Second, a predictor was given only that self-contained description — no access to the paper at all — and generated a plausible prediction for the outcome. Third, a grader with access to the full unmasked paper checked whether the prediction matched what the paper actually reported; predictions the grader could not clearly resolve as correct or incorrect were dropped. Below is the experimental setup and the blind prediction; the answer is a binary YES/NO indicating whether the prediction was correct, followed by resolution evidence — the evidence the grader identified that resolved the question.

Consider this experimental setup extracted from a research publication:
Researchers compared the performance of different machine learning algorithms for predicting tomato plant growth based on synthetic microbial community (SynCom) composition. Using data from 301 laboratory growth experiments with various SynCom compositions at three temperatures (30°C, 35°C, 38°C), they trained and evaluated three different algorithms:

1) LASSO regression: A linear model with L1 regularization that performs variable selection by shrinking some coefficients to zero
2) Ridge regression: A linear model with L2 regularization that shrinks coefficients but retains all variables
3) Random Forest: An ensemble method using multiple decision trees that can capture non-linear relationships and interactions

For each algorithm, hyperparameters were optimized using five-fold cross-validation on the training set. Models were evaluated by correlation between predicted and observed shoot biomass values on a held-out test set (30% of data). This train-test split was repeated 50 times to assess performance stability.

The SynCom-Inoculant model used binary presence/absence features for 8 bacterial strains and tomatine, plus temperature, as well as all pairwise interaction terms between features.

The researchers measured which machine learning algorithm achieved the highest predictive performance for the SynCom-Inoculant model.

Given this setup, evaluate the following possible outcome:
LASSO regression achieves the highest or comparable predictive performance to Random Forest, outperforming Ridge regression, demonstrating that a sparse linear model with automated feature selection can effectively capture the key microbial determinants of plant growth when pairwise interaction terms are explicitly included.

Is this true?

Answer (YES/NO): NO